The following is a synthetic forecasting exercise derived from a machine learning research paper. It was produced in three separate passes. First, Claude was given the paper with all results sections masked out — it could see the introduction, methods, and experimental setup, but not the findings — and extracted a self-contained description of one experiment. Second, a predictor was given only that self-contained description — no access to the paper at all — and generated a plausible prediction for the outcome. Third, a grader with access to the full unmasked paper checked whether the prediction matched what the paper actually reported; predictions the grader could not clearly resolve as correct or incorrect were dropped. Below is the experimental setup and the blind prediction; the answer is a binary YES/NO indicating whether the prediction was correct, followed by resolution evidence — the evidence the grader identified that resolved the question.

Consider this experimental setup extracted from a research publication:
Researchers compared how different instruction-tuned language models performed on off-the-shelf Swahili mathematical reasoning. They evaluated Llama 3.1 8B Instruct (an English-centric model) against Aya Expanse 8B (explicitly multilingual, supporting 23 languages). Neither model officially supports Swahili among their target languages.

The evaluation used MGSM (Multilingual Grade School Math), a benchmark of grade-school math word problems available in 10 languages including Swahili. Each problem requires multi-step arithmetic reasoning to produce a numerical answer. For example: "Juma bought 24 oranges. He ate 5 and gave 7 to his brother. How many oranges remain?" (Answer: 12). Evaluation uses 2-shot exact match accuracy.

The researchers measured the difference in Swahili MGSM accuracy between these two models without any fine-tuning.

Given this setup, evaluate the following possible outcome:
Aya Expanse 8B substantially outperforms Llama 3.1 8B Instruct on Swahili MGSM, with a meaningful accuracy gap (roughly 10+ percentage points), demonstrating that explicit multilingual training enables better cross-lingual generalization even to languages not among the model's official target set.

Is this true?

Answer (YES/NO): NO